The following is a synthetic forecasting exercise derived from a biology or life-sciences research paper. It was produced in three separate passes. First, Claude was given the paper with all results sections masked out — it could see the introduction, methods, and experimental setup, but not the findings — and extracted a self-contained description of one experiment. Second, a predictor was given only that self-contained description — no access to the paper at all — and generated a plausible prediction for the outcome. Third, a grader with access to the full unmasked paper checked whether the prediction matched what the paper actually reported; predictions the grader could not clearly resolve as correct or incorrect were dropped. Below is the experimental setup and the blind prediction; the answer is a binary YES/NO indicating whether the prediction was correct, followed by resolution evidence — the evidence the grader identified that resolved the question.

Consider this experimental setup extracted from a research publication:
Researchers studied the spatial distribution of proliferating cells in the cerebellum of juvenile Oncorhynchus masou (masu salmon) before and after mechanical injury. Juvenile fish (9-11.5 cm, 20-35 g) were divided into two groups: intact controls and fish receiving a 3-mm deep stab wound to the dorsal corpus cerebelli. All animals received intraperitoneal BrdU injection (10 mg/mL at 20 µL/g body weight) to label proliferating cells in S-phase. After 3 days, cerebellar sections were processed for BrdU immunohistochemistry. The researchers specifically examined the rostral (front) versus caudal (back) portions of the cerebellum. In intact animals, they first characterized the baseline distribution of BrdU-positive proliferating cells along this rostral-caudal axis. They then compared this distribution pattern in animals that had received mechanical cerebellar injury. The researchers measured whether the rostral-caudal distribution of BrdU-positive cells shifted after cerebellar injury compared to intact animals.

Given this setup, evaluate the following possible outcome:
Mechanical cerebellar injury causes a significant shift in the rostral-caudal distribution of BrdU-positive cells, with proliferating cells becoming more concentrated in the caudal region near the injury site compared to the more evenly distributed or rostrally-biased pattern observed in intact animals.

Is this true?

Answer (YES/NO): NO